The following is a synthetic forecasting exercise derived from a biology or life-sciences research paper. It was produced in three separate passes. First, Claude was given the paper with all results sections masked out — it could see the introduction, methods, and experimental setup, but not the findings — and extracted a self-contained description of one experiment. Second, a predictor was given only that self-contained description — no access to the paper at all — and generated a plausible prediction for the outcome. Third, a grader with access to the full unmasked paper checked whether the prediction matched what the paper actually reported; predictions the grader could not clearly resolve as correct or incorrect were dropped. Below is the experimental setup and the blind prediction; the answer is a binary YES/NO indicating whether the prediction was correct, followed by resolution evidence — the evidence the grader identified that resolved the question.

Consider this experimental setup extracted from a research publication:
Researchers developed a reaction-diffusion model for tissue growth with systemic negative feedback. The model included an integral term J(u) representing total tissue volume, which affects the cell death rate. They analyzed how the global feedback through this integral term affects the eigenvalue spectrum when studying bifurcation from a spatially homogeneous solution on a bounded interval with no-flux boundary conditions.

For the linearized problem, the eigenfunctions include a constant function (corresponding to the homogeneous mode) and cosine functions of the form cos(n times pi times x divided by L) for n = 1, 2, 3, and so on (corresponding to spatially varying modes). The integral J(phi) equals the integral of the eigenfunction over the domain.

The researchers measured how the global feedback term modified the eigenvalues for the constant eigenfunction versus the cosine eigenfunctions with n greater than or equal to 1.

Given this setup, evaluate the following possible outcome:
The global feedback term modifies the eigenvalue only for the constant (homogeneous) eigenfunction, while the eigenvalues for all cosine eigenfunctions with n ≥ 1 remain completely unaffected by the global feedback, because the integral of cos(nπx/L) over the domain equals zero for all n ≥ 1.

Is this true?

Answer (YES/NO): YES